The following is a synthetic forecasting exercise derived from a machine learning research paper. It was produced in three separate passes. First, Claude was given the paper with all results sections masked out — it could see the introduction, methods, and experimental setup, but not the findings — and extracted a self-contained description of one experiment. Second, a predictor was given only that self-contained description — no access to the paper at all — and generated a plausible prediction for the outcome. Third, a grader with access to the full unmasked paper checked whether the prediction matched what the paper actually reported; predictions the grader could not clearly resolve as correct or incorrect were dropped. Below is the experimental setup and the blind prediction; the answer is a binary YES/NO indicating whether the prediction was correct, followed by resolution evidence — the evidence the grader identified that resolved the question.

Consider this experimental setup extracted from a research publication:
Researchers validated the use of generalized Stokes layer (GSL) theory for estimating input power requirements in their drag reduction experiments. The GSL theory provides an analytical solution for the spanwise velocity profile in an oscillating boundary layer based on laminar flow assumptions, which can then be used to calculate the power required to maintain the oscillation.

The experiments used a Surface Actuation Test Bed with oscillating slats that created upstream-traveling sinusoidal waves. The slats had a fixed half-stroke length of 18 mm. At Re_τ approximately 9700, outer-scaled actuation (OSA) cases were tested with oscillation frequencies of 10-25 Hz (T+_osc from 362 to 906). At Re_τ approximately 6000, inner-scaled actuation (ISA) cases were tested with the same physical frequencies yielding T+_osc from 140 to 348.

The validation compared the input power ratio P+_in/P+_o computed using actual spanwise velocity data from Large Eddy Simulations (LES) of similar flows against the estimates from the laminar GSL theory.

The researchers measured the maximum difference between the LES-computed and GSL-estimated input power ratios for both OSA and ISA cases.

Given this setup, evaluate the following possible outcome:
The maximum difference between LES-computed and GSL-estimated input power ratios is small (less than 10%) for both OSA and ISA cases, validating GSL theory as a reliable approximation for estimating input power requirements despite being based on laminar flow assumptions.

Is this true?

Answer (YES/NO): YES